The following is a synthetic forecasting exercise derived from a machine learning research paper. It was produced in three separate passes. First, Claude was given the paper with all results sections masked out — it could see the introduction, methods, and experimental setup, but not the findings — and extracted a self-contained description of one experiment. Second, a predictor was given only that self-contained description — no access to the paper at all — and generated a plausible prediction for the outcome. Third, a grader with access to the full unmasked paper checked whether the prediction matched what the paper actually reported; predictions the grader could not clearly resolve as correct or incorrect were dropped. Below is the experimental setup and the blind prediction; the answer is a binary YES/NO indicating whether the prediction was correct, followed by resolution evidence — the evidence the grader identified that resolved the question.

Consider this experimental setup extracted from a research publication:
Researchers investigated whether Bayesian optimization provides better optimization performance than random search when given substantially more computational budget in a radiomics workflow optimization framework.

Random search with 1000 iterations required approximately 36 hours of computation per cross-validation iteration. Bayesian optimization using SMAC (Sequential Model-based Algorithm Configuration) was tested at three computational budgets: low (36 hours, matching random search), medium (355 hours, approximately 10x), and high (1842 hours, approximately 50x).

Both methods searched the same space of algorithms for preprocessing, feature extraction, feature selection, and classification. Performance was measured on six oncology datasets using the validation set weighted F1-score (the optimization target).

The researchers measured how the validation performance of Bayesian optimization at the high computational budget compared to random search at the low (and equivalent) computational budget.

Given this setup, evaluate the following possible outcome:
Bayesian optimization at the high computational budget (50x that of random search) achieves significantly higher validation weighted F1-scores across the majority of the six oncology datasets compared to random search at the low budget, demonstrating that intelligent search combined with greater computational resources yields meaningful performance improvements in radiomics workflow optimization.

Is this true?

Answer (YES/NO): NO